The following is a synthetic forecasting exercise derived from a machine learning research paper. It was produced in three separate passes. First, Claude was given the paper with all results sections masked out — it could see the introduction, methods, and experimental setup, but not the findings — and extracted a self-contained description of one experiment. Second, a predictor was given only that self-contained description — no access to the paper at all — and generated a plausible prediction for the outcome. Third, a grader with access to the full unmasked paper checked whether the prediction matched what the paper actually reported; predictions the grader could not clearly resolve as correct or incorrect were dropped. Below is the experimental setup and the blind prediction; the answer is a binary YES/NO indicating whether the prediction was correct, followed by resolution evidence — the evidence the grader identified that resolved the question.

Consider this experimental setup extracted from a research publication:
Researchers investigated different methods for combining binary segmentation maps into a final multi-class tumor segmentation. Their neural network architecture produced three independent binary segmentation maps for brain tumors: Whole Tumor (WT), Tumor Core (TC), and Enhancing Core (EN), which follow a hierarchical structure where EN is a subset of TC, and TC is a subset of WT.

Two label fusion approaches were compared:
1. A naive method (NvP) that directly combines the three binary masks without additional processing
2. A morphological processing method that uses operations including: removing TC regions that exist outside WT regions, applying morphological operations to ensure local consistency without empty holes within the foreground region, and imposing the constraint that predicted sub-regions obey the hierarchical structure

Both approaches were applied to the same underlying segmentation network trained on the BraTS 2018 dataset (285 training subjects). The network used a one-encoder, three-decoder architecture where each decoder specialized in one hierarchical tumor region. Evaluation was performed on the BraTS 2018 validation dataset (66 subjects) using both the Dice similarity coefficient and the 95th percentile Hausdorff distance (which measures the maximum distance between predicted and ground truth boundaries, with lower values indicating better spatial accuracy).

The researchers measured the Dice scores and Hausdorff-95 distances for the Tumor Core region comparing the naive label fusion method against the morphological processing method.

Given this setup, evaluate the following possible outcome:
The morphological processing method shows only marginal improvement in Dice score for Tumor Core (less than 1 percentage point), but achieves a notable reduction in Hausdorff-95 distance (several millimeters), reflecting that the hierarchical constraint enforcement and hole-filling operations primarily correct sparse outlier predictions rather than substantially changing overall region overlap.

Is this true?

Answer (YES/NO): NO